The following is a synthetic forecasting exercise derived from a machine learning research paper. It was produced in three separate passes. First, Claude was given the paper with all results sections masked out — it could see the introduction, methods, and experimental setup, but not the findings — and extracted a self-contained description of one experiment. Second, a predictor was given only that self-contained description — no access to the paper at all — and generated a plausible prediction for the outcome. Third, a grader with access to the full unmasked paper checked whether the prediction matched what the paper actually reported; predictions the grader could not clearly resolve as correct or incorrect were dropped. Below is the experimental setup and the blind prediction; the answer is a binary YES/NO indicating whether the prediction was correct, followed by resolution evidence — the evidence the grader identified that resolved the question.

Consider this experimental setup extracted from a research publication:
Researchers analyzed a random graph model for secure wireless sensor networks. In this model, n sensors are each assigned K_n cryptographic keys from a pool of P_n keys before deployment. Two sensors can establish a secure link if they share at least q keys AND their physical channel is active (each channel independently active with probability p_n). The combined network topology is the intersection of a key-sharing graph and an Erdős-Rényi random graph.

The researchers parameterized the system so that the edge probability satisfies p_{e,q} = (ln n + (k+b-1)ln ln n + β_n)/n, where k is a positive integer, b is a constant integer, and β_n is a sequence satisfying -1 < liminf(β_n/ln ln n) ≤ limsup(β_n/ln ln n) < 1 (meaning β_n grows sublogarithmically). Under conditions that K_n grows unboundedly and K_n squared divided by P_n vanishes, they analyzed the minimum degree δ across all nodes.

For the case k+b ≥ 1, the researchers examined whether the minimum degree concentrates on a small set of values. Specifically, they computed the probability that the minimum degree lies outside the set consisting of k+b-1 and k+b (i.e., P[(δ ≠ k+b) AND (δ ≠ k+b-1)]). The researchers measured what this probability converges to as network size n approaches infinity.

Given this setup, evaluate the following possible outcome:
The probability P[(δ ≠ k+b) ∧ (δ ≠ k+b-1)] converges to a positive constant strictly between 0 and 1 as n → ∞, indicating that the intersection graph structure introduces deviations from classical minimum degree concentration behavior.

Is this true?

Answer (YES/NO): NO